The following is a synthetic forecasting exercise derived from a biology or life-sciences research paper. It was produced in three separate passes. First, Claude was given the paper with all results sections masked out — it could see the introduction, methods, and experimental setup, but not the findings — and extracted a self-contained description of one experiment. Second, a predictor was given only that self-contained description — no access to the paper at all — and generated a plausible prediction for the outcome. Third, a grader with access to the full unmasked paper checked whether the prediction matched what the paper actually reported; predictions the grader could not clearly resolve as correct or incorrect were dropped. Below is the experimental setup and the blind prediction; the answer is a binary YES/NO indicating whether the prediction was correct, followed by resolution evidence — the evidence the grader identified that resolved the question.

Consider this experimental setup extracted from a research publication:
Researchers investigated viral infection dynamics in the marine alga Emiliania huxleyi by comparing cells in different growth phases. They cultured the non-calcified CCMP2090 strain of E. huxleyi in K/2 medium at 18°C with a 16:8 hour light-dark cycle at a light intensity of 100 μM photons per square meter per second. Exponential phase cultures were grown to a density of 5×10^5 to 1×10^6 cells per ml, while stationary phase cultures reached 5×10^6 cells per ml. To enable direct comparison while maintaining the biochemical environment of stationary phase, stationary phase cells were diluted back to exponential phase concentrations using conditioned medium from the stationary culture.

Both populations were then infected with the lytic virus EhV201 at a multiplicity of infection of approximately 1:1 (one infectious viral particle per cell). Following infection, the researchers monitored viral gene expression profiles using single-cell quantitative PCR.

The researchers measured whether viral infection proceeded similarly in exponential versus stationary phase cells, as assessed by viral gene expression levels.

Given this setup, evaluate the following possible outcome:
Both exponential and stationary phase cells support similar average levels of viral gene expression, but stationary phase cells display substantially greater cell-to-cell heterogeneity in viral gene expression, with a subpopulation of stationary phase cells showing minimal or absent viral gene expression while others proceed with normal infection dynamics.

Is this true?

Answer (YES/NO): NO